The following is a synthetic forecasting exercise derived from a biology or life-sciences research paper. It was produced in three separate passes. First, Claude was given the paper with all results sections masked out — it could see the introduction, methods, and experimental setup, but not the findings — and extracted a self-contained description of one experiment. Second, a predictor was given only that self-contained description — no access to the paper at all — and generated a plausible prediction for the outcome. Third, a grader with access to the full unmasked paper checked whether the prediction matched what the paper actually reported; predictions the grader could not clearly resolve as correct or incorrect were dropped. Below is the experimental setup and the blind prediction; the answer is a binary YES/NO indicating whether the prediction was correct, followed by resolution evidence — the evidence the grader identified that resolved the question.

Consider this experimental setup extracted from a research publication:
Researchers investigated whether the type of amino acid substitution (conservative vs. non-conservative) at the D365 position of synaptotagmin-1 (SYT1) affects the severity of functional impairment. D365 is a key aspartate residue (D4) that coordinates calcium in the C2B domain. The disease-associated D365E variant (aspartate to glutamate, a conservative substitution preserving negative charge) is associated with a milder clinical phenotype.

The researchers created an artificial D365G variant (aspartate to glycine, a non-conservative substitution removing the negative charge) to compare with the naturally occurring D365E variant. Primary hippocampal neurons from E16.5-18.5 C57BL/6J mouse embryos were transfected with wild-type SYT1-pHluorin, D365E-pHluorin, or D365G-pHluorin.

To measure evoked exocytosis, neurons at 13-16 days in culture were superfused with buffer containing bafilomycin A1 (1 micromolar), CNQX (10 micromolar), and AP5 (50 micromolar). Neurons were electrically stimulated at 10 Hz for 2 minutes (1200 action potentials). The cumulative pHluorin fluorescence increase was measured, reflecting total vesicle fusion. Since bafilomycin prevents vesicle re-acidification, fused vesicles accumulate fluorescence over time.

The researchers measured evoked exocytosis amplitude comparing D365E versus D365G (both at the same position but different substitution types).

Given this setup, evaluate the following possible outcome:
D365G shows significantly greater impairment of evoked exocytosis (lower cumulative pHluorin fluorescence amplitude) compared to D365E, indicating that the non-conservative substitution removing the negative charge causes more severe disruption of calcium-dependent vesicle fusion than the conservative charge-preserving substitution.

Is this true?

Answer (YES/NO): YES